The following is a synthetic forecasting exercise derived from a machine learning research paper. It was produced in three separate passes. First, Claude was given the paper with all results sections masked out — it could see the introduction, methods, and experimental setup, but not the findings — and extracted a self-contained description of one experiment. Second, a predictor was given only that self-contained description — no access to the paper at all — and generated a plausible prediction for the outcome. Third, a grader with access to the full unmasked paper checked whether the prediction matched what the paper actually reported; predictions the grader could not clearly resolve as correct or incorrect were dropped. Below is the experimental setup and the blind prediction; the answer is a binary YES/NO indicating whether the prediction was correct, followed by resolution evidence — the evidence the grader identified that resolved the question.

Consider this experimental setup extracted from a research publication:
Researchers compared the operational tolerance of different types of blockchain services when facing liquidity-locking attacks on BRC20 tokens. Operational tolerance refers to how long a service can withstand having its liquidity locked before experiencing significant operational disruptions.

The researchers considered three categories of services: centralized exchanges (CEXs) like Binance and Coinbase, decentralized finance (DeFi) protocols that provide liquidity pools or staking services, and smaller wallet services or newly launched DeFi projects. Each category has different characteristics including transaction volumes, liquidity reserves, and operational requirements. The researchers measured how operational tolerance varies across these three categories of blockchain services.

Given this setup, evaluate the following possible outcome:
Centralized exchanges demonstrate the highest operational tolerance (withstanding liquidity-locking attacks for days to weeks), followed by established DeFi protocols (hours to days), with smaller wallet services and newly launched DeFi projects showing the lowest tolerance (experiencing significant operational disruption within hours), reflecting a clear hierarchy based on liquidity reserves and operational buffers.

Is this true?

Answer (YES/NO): NO